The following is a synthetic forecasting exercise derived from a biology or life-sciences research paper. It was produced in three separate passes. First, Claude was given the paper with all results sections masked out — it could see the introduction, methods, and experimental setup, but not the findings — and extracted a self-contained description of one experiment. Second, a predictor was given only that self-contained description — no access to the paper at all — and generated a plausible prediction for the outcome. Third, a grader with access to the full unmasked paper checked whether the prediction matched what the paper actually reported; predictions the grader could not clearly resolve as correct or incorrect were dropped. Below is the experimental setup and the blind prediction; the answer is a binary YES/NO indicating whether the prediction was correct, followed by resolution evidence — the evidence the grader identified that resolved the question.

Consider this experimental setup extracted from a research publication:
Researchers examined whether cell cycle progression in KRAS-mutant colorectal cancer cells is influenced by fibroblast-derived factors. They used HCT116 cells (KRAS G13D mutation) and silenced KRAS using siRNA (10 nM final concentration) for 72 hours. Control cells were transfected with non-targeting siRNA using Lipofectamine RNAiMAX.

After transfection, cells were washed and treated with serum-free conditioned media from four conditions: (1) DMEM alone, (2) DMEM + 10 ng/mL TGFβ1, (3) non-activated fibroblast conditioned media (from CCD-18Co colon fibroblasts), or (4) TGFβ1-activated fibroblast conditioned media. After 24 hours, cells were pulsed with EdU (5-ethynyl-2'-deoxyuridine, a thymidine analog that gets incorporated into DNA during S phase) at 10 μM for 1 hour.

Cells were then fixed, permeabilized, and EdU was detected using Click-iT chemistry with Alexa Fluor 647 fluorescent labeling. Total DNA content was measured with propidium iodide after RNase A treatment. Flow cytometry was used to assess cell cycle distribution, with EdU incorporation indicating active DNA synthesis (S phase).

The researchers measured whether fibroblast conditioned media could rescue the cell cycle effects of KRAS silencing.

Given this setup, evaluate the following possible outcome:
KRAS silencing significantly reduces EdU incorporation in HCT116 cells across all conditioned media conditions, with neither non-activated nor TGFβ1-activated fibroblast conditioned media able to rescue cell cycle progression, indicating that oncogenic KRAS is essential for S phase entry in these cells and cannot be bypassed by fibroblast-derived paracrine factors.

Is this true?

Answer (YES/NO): NO